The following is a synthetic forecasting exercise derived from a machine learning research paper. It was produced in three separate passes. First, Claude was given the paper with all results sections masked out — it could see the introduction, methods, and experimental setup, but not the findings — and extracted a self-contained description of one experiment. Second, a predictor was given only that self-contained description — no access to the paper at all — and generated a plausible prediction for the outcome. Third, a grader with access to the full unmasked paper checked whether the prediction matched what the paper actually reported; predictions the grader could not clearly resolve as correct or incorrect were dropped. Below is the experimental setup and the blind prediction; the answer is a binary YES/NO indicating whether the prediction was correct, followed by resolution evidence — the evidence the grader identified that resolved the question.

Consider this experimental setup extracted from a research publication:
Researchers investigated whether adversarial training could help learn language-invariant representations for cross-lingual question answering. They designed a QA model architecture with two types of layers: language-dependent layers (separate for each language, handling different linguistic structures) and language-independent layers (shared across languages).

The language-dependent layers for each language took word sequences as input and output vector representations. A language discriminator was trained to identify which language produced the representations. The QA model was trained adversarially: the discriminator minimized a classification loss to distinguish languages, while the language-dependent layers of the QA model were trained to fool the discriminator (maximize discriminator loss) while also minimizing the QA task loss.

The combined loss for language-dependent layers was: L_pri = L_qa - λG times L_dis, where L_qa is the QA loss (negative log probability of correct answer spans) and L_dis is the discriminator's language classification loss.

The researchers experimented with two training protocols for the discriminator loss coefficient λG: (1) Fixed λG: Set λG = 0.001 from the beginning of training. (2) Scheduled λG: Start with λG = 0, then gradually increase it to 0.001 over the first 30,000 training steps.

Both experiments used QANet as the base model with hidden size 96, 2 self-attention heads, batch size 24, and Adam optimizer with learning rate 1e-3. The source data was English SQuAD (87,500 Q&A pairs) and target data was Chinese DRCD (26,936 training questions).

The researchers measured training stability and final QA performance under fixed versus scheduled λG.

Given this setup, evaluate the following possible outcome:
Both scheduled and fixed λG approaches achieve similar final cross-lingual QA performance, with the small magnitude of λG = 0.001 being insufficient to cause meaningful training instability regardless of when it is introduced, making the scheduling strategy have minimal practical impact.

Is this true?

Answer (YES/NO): NO